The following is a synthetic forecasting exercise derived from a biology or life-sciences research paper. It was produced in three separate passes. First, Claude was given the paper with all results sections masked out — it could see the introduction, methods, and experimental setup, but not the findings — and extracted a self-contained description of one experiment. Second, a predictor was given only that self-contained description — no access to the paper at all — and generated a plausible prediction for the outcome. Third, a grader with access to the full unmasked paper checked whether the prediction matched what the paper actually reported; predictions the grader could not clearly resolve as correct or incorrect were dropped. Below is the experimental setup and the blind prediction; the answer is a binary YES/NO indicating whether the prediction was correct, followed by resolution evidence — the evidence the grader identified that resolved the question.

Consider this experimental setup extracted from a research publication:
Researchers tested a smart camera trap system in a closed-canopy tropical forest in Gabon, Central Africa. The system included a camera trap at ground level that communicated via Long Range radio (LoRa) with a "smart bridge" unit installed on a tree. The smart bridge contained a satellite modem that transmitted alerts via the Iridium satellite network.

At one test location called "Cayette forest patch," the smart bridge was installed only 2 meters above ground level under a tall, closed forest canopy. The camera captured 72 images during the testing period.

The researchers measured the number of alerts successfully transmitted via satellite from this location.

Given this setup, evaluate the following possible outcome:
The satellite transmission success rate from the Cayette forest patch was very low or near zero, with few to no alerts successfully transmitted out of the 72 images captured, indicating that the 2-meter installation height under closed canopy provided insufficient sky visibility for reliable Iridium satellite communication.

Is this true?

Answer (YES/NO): YES